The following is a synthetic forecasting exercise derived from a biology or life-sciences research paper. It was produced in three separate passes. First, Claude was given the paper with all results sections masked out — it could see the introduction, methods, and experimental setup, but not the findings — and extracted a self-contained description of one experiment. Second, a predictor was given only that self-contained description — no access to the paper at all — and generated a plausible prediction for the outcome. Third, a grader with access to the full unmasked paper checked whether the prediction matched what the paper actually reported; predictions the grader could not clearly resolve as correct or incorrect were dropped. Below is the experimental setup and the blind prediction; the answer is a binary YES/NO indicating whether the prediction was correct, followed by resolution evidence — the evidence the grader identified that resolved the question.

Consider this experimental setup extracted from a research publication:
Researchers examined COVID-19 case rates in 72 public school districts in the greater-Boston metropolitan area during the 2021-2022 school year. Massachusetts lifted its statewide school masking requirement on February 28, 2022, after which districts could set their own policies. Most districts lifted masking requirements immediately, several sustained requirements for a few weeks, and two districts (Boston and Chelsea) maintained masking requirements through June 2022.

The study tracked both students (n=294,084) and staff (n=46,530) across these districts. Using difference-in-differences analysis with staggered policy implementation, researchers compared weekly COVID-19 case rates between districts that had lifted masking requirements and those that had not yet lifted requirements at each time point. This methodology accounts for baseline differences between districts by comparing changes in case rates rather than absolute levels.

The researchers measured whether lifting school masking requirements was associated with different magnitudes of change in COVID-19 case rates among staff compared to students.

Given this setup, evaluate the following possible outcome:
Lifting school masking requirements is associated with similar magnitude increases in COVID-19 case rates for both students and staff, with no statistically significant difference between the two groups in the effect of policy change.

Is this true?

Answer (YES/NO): NO